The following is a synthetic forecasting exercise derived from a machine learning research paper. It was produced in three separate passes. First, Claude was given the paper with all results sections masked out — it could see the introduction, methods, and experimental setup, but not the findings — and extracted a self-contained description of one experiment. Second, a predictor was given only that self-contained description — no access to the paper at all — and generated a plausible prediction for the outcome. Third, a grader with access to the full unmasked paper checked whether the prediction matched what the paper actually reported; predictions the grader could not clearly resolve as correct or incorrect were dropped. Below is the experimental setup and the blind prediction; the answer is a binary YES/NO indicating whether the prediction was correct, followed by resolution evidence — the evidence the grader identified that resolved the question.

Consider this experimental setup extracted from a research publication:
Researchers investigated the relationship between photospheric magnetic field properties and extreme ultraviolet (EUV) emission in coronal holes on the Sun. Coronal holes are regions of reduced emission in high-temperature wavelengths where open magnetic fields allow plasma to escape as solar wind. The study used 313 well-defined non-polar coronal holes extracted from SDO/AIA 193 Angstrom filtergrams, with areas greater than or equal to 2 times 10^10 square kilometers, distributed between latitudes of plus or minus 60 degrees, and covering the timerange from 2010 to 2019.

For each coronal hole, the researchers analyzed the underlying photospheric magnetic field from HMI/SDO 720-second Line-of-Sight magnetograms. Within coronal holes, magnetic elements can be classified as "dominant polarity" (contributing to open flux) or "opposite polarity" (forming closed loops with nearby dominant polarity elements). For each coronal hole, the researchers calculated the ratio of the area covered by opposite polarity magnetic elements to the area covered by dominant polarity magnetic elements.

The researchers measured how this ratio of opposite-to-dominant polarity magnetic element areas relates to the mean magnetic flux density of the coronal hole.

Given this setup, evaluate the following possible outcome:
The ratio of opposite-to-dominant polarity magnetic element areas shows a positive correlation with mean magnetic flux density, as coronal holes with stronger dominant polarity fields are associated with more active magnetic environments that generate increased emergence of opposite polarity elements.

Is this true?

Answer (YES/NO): NO